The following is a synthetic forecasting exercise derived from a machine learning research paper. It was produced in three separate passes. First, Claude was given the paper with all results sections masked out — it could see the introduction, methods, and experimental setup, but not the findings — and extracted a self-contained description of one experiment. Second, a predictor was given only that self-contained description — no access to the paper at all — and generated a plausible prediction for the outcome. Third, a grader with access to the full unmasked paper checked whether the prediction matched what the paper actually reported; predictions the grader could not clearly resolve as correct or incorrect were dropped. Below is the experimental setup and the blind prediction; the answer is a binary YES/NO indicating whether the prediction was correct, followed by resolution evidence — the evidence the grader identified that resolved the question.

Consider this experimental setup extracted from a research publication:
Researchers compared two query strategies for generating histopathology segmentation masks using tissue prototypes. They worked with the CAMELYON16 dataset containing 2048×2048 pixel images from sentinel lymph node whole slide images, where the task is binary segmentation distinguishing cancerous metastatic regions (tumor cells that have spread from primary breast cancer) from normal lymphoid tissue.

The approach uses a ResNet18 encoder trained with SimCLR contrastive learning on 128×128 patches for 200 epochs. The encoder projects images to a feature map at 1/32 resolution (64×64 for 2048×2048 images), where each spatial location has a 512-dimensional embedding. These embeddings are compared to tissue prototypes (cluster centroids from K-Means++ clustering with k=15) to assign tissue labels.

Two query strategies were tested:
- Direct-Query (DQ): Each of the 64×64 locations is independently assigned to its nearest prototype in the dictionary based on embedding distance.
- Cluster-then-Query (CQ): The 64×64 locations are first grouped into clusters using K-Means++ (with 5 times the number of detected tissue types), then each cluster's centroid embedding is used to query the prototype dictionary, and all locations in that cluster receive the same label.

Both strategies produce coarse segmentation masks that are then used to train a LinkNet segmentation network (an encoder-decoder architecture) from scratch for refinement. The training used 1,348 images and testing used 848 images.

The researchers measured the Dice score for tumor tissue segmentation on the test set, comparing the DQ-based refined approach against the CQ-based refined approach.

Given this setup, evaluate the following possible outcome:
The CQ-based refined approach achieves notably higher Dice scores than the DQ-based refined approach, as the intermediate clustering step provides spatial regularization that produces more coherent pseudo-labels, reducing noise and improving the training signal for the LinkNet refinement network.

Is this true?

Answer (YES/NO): NO